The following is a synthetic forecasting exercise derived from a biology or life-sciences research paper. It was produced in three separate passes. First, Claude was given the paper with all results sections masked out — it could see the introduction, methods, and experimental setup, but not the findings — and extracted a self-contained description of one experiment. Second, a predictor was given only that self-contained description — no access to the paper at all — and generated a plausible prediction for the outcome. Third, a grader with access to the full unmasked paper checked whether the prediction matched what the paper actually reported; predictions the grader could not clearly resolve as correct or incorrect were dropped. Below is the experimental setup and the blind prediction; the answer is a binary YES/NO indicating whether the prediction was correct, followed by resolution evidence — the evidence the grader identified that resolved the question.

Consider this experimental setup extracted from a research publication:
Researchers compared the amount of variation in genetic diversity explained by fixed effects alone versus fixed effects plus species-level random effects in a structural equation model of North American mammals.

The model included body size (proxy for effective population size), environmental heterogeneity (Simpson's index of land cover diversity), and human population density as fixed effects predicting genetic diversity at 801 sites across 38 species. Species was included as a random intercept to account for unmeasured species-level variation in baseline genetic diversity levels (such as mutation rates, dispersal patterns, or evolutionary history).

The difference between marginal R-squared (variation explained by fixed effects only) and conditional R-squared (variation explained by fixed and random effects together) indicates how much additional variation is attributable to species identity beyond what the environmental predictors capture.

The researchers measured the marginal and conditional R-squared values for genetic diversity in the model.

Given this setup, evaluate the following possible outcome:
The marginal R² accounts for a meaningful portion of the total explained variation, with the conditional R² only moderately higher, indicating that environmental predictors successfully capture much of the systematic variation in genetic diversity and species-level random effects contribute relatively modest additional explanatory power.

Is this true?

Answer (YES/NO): NO